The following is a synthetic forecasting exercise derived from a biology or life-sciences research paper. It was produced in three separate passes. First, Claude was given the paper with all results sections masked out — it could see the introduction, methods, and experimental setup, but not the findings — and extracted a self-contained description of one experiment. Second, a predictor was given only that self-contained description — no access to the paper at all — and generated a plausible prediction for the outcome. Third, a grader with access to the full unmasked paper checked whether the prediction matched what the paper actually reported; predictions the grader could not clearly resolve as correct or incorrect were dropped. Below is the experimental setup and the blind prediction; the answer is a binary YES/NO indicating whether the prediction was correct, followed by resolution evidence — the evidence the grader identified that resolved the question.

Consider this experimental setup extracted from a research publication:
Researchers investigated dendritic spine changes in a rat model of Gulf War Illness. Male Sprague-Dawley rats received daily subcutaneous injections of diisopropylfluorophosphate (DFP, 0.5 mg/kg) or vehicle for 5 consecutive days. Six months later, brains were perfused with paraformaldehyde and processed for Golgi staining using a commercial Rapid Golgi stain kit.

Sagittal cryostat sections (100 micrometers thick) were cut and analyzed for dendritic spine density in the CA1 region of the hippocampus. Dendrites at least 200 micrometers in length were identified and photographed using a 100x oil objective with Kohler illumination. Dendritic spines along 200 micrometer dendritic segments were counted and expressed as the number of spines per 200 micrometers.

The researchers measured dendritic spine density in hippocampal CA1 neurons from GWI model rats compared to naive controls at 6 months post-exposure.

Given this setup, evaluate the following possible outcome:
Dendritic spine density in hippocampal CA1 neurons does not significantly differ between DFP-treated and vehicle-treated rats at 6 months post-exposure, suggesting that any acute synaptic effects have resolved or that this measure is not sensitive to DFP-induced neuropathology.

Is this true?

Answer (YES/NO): YES